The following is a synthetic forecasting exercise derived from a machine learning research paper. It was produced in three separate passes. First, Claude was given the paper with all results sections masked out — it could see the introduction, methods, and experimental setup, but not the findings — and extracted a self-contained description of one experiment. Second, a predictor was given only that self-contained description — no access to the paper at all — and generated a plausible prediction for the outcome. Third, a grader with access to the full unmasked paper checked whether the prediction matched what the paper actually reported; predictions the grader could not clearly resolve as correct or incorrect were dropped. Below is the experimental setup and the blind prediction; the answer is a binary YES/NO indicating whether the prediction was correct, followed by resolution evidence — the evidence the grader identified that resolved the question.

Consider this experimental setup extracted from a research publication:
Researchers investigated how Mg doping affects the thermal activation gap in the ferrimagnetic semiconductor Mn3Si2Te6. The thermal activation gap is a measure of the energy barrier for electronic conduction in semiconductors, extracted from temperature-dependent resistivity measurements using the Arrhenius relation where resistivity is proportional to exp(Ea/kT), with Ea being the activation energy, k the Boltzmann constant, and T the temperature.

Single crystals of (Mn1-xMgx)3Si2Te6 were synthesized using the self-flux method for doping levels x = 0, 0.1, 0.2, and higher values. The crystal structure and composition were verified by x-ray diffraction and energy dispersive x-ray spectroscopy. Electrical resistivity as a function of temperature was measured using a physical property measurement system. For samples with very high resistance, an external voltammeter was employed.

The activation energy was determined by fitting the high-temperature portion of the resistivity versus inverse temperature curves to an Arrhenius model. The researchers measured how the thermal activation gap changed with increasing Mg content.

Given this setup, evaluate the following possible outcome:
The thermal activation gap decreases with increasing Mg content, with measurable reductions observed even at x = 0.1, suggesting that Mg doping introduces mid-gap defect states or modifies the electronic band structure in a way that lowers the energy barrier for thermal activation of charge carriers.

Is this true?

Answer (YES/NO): NO